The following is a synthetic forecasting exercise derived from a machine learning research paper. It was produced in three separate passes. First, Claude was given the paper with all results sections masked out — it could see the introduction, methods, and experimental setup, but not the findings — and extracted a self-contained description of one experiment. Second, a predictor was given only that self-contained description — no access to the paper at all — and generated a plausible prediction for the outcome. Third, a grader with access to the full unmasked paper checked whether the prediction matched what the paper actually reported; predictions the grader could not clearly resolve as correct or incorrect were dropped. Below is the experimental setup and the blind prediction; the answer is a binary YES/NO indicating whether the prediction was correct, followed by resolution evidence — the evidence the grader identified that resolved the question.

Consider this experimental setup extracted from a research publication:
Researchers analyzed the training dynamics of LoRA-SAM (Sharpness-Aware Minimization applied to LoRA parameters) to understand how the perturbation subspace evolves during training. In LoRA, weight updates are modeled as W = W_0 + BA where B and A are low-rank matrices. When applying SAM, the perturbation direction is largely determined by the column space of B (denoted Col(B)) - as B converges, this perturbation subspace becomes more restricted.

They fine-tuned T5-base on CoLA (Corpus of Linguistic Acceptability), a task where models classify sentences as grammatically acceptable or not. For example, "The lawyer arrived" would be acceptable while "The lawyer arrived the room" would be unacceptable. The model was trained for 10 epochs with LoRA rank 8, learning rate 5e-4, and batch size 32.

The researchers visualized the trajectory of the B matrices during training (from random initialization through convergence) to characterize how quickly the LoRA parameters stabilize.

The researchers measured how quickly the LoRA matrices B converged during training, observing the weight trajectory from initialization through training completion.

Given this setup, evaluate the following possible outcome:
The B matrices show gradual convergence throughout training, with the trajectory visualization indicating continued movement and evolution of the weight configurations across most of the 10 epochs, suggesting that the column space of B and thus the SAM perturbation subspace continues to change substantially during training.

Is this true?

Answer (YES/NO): NO